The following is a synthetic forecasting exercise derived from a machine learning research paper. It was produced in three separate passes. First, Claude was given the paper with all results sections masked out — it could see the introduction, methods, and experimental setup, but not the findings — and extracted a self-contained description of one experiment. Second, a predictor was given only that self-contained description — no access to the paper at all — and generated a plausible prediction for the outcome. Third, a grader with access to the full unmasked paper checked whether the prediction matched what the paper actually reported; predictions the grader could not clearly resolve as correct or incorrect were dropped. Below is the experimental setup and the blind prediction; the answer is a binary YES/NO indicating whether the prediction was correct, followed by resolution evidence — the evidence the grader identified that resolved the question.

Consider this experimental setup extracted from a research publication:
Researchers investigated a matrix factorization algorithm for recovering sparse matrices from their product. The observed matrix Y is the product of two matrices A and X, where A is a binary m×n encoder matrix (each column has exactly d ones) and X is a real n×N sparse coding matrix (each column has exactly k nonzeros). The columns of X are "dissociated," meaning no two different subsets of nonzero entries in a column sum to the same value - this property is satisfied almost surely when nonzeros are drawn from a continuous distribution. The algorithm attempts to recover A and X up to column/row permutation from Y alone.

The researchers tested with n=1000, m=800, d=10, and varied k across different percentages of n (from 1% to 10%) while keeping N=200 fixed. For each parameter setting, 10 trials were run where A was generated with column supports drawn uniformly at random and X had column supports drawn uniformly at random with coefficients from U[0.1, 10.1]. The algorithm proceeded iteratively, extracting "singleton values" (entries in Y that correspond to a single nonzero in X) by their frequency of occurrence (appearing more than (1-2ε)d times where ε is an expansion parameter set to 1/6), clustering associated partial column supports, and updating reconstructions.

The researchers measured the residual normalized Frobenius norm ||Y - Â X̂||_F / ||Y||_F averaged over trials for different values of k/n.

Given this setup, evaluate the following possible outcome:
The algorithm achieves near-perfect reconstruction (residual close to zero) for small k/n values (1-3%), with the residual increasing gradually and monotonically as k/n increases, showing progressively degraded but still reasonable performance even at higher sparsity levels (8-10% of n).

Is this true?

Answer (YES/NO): NO